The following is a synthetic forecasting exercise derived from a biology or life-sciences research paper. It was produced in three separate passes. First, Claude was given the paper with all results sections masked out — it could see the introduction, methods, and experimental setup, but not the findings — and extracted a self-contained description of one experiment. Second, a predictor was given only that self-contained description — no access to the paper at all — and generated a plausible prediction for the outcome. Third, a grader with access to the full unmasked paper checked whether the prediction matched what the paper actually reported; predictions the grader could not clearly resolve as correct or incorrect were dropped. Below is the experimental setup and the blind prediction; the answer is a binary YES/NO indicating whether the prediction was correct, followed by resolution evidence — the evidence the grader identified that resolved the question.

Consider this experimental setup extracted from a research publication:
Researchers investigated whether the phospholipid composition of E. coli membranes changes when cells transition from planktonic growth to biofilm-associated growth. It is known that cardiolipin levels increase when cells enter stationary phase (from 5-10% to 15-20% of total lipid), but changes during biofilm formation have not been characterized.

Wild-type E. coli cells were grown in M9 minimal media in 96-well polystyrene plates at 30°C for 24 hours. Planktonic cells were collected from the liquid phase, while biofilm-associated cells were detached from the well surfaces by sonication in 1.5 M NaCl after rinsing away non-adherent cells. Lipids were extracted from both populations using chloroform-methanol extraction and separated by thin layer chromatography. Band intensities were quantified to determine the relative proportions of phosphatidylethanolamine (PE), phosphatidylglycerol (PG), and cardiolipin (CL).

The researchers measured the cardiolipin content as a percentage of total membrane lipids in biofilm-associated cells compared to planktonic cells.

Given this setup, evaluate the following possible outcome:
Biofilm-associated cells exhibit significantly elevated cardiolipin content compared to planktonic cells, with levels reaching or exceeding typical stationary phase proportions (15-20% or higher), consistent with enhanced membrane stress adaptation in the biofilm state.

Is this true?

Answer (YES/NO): YES